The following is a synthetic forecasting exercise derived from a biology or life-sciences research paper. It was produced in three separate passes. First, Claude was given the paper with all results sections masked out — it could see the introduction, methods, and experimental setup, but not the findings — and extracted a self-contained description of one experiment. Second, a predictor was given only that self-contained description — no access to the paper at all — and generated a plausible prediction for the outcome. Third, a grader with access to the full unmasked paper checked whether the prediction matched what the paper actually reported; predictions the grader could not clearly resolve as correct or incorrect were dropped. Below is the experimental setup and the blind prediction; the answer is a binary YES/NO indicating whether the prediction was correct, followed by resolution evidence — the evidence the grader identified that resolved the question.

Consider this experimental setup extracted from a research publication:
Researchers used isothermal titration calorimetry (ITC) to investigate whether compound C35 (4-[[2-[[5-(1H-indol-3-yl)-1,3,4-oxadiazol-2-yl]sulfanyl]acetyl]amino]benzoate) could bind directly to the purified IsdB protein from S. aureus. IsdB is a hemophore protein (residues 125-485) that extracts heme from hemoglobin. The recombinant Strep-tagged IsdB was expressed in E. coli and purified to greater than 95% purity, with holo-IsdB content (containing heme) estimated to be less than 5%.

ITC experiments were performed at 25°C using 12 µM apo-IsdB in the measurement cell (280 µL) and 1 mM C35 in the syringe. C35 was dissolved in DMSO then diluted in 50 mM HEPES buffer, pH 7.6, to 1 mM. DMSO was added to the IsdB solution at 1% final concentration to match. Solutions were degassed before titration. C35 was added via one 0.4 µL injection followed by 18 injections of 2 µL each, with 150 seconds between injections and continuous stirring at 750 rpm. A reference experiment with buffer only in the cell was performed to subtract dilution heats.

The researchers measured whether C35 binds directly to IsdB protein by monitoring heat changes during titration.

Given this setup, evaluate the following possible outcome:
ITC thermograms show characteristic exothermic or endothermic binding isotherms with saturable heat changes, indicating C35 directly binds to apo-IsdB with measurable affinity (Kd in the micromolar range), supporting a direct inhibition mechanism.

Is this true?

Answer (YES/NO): NO